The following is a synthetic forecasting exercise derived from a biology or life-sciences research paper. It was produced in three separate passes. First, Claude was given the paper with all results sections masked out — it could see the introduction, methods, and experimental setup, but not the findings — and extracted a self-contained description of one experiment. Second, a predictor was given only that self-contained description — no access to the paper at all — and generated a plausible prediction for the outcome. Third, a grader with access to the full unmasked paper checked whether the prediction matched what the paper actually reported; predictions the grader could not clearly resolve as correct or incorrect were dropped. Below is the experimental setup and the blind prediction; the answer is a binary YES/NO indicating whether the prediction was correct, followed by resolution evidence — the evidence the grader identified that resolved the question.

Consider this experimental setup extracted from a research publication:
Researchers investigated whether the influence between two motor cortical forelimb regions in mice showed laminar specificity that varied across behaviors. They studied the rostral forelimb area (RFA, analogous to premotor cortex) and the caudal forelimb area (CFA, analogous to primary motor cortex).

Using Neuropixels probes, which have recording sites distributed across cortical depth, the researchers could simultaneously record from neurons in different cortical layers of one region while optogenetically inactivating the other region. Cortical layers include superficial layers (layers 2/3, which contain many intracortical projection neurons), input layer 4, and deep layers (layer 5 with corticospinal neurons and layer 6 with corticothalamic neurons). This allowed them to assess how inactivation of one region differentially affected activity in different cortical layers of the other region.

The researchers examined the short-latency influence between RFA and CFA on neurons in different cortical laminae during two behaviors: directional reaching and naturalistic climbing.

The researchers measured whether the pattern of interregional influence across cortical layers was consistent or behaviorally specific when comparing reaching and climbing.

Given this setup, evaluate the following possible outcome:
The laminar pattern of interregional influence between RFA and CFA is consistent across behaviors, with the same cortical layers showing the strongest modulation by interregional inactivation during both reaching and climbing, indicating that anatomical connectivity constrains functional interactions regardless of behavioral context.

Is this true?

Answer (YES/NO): NO